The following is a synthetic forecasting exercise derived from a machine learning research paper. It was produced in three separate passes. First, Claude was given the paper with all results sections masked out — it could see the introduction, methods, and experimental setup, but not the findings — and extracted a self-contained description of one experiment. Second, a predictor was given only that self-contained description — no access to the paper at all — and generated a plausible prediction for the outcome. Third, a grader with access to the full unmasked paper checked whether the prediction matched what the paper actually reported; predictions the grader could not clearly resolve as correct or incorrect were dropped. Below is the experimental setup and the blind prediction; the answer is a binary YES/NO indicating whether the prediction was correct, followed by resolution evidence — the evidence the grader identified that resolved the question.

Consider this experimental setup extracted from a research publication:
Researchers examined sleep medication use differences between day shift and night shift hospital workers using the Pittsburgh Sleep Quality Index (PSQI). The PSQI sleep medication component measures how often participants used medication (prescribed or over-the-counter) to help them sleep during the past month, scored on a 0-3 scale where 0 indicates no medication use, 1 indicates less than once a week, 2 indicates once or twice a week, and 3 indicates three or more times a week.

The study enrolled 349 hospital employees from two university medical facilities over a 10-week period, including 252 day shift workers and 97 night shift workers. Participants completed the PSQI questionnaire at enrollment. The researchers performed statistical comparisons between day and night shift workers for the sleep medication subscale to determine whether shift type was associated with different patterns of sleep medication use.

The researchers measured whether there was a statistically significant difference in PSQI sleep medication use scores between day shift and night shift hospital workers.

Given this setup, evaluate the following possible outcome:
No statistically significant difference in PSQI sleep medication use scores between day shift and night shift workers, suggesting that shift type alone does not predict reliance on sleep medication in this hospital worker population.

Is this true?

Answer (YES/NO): YES